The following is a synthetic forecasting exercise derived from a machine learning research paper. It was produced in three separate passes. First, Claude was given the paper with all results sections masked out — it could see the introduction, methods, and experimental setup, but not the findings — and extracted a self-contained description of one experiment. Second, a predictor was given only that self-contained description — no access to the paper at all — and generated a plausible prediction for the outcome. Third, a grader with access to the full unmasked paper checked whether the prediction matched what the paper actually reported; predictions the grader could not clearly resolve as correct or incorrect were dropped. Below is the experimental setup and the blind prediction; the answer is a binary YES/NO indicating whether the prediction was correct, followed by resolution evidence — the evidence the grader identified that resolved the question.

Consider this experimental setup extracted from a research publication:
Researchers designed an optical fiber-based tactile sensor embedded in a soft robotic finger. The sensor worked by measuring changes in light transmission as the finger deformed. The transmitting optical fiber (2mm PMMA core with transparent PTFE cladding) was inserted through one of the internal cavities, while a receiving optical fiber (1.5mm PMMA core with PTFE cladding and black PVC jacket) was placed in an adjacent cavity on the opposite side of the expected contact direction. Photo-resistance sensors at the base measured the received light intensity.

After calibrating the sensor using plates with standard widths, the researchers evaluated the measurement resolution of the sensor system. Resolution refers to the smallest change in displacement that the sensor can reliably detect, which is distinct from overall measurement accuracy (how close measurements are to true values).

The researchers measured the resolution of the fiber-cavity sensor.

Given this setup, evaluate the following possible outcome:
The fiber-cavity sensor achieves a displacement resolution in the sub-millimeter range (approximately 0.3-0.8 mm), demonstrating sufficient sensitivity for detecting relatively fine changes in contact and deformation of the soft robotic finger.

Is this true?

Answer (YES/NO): NO